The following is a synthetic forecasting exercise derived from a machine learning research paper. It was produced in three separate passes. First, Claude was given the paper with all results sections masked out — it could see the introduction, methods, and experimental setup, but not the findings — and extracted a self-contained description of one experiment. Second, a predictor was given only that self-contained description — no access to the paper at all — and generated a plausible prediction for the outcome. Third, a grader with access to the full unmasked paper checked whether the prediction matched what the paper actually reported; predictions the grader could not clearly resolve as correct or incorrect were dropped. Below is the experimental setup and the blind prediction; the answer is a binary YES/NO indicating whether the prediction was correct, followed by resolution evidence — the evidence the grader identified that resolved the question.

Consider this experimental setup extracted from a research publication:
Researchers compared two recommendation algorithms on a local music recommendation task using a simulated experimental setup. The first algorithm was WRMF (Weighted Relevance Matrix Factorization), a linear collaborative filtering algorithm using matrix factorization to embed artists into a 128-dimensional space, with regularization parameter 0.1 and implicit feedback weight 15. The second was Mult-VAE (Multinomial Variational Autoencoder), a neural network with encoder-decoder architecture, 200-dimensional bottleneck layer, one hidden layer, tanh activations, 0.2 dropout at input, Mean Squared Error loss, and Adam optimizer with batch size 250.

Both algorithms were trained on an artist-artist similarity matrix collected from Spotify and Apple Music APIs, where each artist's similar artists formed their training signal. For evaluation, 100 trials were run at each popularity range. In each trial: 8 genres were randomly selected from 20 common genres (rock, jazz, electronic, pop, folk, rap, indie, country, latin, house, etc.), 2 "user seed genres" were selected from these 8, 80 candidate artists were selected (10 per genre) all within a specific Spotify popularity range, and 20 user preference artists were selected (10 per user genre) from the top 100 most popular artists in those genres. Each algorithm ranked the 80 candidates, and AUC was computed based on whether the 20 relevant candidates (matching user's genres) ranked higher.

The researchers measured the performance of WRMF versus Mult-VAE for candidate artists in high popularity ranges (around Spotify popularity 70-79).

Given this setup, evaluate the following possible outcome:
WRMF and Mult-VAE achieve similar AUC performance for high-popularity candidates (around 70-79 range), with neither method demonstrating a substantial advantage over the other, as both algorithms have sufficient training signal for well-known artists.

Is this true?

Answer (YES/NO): YES